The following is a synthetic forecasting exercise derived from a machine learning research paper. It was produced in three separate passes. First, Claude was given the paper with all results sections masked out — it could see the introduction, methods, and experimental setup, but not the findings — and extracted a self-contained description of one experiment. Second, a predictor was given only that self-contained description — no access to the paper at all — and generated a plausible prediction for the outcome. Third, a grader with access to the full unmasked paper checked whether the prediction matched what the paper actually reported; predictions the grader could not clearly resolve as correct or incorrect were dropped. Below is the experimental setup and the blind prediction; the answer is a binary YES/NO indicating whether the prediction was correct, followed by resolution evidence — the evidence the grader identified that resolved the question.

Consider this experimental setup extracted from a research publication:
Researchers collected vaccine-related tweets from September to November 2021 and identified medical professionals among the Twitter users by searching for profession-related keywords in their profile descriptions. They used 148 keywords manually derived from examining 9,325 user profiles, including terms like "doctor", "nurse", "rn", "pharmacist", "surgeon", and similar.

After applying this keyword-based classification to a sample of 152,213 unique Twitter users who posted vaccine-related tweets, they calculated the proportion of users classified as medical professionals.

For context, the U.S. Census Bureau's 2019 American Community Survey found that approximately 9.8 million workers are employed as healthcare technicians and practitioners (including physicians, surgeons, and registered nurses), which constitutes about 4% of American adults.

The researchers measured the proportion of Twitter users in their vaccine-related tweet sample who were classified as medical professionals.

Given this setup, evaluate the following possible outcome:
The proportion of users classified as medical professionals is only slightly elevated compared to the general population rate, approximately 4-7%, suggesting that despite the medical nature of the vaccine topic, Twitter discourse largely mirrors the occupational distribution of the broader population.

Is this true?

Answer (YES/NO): NO